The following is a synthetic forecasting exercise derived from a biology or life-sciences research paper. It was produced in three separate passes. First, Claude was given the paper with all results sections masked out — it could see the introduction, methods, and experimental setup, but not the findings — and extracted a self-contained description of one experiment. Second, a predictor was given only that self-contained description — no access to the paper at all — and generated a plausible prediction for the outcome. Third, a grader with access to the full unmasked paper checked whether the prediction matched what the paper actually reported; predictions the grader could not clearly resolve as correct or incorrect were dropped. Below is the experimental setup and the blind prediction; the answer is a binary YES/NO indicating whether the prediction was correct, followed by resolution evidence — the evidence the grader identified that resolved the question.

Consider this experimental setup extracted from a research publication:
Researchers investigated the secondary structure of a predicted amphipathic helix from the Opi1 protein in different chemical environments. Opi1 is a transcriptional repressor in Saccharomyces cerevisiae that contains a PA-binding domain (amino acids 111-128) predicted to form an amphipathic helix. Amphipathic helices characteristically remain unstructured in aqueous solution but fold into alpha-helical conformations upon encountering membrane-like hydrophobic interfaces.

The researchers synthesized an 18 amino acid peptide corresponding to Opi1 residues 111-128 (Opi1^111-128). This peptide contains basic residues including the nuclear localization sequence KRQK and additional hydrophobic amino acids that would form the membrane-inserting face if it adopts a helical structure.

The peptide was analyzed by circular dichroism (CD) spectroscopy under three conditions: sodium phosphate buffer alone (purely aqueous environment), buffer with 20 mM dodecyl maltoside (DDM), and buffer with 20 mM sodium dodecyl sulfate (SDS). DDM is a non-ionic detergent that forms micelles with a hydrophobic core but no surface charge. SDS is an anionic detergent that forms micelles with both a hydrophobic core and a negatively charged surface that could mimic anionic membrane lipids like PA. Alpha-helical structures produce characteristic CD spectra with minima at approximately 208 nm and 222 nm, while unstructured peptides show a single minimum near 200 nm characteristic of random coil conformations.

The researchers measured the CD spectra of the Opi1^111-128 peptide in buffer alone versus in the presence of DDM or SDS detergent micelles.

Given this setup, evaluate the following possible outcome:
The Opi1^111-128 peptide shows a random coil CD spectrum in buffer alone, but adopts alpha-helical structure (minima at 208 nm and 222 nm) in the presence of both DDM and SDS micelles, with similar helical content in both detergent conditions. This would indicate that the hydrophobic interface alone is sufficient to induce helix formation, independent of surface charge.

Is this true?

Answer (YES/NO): NO